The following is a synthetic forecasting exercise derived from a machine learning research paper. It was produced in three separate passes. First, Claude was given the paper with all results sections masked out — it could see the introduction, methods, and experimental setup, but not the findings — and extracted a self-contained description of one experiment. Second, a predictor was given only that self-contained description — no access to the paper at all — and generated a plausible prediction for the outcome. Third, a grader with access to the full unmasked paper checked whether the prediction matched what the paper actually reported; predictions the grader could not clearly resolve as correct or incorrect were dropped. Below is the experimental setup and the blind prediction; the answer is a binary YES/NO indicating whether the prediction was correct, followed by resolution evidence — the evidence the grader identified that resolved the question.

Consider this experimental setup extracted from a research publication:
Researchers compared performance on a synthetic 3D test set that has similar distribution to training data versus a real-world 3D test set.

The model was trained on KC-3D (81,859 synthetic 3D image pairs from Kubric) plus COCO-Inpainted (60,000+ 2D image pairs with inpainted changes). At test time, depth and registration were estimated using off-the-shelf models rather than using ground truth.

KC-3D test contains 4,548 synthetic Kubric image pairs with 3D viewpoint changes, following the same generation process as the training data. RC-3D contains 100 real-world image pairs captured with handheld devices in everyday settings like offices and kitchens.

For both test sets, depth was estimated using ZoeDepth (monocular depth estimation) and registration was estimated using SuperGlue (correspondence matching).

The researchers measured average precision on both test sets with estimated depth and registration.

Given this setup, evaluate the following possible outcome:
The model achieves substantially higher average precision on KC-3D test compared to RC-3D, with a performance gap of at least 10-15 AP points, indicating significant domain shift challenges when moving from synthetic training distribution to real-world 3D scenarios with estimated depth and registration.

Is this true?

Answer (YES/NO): YES